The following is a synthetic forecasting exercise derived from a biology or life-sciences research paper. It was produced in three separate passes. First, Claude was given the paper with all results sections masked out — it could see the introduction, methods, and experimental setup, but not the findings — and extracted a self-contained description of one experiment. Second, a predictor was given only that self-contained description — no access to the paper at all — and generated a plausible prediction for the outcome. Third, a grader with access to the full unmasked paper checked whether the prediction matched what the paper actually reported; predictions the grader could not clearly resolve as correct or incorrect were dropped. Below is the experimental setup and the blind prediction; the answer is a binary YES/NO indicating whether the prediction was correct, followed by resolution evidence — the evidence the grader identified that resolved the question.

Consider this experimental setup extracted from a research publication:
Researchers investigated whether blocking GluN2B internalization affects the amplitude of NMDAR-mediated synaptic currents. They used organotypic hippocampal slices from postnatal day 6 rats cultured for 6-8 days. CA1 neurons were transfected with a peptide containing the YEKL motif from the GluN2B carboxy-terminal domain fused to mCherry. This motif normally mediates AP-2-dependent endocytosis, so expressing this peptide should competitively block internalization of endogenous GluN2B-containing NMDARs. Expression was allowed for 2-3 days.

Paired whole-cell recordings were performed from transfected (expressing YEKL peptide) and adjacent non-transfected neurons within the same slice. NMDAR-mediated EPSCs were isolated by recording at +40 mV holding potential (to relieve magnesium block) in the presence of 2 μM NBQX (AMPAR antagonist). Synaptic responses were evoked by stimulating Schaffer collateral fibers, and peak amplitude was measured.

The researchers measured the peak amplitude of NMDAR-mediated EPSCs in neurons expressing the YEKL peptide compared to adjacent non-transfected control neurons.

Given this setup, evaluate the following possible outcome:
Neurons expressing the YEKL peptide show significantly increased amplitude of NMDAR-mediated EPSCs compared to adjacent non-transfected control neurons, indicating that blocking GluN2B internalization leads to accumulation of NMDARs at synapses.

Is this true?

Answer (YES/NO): YES